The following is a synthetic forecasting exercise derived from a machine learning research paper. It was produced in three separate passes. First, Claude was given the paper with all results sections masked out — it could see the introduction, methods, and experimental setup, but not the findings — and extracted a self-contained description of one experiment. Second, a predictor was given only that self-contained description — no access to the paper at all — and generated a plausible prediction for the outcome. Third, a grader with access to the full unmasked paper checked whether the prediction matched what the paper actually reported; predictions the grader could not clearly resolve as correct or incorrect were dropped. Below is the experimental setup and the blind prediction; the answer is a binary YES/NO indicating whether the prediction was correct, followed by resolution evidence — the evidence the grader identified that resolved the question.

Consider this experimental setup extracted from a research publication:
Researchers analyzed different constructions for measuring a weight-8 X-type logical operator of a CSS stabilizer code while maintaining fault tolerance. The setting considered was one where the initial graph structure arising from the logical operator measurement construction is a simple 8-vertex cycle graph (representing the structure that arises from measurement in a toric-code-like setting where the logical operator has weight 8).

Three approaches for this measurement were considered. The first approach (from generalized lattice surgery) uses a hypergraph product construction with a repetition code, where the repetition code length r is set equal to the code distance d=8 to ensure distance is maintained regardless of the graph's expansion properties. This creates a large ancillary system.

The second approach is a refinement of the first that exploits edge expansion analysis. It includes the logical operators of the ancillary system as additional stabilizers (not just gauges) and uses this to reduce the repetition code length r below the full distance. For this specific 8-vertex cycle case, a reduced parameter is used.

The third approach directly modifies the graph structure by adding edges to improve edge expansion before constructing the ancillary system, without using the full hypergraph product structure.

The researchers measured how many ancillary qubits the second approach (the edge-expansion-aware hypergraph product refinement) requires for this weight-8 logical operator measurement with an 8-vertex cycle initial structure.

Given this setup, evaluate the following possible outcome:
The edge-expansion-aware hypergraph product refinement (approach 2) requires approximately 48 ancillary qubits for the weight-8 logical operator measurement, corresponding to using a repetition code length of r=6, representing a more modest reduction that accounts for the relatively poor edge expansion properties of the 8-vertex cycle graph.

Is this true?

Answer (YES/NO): NO